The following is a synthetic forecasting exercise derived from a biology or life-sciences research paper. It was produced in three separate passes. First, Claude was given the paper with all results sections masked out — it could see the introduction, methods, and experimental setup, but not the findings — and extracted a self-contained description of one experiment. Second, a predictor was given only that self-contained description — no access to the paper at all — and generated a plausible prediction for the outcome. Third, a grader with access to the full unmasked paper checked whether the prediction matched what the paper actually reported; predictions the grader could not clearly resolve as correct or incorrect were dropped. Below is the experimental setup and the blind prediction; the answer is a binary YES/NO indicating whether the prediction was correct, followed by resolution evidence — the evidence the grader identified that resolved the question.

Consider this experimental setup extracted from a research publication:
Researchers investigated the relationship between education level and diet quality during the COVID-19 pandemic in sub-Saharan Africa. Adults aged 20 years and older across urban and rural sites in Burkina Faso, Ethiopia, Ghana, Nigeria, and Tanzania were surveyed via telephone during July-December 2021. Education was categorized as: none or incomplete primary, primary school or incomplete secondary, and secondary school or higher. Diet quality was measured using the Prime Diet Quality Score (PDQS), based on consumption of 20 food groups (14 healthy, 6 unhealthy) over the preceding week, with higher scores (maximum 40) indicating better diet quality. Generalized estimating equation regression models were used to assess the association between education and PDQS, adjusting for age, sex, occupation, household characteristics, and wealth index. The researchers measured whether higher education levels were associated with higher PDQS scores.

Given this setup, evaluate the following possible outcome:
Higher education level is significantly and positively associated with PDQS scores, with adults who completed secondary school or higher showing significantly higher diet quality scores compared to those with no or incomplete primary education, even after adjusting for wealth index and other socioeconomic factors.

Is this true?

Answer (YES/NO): YES